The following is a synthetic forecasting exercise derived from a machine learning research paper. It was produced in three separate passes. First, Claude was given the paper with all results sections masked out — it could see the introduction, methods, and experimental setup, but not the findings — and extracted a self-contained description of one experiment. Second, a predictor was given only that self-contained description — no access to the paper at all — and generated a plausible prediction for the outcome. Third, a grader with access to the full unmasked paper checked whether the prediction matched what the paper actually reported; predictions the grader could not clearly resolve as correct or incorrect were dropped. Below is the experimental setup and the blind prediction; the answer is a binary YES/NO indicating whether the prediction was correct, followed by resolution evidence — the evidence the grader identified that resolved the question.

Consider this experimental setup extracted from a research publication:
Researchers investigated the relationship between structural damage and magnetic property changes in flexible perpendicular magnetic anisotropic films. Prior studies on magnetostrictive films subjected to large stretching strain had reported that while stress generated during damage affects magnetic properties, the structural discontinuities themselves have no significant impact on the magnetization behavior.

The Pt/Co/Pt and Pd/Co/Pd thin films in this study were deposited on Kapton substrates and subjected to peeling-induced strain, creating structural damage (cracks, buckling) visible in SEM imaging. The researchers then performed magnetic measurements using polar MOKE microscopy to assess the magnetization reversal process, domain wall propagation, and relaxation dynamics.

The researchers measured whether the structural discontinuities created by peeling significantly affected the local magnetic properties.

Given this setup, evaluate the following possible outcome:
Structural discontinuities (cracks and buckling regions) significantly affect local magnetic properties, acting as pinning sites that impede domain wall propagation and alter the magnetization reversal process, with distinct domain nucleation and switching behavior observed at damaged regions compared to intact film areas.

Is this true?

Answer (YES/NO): YES